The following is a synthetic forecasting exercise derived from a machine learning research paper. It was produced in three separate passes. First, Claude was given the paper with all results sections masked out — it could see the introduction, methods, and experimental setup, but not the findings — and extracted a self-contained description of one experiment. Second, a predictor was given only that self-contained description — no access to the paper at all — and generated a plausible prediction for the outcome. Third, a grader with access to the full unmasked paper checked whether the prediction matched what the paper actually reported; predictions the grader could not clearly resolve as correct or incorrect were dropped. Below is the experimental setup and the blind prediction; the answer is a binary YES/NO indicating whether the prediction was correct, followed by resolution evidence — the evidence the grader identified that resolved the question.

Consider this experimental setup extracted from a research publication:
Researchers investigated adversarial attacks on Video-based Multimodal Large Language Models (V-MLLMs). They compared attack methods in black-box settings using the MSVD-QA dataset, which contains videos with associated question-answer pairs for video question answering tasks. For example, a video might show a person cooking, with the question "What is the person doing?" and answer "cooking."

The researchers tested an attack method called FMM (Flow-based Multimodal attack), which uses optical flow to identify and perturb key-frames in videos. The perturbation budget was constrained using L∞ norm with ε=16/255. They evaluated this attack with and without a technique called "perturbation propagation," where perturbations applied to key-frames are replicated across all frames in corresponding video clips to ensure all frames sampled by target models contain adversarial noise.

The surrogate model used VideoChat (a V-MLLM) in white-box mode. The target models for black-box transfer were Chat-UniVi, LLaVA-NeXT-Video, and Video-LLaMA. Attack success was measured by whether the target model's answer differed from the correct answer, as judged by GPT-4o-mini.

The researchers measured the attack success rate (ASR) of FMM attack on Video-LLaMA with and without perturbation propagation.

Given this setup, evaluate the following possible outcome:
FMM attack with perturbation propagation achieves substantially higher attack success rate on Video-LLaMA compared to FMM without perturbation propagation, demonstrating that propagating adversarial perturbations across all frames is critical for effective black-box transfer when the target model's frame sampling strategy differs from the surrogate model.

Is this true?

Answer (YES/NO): NO